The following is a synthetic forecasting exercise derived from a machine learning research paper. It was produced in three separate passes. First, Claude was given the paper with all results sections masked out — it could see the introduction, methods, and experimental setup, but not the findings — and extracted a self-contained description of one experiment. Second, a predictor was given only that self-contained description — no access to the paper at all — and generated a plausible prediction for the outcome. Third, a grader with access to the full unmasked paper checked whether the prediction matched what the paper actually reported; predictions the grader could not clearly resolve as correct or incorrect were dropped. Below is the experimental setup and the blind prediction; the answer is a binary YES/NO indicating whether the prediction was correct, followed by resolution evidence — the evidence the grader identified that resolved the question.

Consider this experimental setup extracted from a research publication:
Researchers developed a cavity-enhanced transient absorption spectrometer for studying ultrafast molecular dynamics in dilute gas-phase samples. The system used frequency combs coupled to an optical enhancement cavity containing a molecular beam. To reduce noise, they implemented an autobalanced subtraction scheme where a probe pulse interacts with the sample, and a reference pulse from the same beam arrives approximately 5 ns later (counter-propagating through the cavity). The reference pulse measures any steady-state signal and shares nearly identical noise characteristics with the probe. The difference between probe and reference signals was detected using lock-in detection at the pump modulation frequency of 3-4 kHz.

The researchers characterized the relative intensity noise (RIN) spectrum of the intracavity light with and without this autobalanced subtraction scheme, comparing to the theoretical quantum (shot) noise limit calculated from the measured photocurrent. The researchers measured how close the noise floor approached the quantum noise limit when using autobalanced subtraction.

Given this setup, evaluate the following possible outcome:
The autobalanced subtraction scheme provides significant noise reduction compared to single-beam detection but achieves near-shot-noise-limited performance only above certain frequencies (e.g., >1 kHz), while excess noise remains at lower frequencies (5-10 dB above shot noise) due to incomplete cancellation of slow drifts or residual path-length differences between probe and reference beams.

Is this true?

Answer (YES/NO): NO